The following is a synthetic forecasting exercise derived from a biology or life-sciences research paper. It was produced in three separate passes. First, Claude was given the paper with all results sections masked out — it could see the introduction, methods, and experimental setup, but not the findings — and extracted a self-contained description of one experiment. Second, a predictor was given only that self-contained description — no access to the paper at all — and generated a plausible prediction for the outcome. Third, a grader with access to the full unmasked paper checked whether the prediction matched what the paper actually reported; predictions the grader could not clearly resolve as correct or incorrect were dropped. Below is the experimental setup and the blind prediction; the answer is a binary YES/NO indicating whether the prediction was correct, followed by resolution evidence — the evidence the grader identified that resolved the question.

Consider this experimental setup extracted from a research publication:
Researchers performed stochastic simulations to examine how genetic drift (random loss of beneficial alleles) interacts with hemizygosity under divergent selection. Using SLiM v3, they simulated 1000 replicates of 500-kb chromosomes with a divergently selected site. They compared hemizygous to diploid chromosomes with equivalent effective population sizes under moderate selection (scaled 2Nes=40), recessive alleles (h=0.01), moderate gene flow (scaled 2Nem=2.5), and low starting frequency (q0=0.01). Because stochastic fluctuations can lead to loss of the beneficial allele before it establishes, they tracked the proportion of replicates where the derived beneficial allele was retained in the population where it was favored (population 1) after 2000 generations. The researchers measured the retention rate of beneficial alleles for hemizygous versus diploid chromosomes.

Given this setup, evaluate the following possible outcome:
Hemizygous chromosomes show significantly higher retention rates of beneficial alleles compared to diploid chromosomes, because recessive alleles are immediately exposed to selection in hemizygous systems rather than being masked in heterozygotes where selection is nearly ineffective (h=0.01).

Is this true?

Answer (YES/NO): YES